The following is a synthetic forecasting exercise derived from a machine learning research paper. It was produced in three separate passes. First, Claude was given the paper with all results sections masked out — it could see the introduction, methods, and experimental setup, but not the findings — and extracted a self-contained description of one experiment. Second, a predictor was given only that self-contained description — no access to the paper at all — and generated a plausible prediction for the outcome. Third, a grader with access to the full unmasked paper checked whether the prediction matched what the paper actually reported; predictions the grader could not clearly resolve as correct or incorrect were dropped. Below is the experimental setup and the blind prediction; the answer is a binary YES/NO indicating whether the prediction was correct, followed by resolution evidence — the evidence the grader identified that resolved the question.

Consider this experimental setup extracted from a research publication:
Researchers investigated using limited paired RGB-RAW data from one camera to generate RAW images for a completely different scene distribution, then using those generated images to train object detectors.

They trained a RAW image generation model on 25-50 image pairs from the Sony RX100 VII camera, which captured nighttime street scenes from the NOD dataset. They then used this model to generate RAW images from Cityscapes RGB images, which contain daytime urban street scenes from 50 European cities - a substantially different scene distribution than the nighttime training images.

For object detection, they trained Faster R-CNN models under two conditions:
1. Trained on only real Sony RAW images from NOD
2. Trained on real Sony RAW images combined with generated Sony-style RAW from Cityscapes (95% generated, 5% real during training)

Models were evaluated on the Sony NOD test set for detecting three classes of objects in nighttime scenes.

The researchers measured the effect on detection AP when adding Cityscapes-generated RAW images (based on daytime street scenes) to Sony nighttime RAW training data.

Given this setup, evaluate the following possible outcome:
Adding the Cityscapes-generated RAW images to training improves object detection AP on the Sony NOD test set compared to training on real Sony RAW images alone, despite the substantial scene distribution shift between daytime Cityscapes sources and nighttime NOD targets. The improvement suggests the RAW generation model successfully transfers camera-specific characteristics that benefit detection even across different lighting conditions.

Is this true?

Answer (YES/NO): YES